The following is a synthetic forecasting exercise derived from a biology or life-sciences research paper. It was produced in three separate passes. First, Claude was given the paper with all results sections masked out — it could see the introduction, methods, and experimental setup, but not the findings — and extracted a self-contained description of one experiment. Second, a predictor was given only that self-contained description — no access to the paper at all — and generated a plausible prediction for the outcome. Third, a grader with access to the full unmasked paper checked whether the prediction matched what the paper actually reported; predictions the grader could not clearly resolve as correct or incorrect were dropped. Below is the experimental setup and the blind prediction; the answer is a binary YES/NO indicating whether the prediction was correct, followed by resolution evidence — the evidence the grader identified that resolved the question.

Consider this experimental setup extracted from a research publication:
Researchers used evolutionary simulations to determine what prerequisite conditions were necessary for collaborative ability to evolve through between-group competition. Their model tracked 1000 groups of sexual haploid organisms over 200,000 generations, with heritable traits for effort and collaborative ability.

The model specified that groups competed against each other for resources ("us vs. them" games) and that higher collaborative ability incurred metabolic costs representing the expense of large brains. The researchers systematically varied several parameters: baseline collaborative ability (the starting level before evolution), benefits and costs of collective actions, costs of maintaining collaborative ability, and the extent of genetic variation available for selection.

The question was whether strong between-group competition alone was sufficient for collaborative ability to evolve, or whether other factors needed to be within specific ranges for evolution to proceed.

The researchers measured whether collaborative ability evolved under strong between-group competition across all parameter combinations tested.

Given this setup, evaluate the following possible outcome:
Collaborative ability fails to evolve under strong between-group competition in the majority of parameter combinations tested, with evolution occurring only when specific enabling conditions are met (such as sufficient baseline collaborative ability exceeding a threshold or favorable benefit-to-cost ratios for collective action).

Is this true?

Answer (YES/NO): NO